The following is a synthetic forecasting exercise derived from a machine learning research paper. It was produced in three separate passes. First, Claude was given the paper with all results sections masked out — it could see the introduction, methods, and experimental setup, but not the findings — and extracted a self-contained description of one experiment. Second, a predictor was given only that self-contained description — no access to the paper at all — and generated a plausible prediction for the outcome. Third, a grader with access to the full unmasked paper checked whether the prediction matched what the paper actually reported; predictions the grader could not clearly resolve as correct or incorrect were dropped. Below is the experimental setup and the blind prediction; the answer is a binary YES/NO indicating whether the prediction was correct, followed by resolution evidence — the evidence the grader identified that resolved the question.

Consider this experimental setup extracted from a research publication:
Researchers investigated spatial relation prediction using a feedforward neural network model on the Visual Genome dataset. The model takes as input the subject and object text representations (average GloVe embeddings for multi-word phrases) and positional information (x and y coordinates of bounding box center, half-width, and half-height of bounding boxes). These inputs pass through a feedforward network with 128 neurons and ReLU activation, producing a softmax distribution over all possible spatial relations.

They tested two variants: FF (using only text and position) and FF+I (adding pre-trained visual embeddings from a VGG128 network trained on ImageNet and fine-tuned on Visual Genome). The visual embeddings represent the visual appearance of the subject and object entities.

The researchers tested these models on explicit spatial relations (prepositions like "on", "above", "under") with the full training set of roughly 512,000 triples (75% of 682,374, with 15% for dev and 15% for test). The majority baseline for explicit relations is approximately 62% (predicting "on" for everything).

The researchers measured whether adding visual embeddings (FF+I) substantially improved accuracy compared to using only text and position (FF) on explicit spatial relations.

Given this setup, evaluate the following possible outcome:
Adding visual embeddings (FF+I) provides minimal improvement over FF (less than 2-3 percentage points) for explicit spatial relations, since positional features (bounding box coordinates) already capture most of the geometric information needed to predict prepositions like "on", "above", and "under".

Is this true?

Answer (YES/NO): YES